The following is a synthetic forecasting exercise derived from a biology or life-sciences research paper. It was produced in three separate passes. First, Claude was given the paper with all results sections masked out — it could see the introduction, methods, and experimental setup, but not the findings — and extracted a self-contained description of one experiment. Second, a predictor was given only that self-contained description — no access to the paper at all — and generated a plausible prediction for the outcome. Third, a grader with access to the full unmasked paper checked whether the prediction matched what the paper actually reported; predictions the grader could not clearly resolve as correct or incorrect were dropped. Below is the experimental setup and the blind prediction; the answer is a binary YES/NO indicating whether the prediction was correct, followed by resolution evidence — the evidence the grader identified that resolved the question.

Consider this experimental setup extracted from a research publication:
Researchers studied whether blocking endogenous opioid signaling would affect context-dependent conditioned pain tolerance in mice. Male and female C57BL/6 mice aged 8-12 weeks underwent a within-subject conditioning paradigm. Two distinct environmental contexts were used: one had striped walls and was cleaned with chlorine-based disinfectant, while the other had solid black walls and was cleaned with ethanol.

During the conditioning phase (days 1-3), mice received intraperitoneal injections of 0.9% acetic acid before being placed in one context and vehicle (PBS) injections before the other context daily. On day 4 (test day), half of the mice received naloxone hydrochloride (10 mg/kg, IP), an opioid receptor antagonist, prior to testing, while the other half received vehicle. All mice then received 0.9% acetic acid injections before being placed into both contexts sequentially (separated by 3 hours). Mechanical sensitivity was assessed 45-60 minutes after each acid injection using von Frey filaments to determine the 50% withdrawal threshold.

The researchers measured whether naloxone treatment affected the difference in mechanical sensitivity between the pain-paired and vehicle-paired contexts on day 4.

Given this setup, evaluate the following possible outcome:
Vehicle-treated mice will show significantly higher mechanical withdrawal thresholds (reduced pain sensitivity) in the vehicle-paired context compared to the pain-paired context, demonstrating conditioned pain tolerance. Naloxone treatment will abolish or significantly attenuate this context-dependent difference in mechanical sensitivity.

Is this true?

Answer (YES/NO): NO